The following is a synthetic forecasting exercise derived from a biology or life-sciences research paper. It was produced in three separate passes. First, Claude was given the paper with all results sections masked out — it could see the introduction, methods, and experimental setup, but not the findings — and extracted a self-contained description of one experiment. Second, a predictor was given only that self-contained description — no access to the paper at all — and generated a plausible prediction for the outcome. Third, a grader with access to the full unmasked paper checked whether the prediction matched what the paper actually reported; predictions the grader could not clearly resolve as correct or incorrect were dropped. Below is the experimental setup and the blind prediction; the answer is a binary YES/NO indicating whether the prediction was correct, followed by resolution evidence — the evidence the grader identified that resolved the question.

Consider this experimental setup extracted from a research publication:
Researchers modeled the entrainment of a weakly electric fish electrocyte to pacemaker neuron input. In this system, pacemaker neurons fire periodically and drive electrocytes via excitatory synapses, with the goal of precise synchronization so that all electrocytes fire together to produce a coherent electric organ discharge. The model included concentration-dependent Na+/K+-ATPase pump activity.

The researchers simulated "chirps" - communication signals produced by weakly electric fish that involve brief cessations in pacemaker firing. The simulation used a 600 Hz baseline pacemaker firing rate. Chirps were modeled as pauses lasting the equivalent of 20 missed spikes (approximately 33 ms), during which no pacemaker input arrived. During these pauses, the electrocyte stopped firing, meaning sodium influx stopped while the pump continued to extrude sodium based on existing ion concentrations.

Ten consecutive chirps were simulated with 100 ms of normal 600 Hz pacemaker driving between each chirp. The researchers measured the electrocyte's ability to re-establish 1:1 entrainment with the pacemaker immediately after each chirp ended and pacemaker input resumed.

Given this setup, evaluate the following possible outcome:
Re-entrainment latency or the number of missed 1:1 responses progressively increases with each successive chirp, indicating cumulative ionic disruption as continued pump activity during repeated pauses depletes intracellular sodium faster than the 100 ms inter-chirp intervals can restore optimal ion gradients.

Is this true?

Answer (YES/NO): NO